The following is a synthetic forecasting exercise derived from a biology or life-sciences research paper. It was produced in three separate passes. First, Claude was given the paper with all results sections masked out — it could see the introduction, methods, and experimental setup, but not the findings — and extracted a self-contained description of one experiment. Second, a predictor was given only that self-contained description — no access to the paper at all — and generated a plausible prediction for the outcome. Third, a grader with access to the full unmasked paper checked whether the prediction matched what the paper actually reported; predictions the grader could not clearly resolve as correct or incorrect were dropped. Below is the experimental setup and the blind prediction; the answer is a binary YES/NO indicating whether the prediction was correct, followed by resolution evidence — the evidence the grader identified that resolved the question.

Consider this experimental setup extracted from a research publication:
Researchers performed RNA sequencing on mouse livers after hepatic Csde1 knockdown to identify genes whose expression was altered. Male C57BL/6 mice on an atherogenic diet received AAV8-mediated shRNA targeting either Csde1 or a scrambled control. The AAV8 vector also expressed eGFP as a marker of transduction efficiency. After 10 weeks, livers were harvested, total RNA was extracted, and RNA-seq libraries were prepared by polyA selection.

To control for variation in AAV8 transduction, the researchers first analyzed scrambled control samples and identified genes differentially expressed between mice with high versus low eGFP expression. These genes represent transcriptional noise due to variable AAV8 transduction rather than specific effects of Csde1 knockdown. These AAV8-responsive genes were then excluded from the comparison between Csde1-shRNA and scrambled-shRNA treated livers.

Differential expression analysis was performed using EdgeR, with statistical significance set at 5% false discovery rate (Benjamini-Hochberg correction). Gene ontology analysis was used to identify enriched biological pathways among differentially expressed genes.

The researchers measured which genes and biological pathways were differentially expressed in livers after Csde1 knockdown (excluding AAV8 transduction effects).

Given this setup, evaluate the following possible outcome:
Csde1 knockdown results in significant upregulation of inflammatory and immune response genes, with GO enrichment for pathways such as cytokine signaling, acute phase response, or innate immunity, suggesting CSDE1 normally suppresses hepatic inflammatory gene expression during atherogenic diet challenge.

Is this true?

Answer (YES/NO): NO